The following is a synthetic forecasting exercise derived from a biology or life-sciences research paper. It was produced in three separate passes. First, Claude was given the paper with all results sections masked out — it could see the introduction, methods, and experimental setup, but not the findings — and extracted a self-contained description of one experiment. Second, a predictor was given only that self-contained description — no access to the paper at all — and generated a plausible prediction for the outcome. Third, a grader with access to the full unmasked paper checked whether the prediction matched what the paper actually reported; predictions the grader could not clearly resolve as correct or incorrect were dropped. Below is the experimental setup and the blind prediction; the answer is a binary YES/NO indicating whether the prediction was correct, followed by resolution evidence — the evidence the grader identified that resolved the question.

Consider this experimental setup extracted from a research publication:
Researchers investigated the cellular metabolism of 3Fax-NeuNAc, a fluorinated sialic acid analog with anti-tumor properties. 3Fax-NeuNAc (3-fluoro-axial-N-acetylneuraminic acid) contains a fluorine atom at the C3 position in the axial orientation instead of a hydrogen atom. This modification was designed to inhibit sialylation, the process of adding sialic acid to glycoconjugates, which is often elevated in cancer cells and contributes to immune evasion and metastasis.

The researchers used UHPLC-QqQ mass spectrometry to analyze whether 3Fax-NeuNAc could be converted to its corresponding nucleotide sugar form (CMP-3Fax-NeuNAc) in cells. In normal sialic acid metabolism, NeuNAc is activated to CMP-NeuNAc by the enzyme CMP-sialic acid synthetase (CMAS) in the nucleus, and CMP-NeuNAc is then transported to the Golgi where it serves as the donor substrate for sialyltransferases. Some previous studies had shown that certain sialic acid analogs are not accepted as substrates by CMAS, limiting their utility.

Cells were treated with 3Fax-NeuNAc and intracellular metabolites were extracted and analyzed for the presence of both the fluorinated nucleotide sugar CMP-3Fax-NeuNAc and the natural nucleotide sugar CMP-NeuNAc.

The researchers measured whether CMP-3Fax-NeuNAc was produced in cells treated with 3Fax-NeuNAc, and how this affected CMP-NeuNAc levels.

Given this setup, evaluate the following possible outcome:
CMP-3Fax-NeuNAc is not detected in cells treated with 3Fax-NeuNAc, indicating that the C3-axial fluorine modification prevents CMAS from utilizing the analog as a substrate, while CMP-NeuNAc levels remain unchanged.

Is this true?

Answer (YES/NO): NO